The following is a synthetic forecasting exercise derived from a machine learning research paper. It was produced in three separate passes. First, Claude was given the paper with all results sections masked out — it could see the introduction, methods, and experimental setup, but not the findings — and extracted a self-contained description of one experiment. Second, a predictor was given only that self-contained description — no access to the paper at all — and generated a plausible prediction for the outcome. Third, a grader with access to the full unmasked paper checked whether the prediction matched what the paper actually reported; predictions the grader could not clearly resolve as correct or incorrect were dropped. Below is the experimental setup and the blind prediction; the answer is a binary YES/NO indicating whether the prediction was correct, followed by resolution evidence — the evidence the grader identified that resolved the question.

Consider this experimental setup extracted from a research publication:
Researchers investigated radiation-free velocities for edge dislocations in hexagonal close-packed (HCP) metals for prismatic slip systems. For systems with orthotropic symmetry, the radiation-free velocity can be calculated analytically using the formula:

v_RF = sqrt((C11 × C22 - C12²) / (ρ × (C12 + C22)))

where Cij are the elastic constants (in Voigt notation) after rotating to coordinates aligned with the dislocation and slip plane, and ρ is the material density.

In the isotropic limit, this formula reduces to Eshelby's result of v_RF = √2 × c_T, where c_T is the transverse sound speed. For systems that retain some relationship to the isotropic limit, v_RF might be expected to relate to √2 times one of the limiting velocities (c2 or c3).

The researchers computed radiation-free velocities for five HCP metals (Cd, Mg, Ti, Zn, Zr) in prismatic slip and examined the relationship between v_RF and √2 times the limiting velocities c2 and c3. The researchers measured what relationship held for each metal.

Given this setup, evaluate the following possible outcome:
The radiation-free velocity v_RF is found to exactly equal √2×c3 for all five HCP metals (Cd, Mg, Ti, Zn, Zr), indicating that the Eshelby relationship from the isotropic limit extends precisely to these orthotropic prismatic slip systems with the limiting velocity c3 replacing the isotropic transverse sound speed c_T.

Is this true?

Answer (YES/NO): NO